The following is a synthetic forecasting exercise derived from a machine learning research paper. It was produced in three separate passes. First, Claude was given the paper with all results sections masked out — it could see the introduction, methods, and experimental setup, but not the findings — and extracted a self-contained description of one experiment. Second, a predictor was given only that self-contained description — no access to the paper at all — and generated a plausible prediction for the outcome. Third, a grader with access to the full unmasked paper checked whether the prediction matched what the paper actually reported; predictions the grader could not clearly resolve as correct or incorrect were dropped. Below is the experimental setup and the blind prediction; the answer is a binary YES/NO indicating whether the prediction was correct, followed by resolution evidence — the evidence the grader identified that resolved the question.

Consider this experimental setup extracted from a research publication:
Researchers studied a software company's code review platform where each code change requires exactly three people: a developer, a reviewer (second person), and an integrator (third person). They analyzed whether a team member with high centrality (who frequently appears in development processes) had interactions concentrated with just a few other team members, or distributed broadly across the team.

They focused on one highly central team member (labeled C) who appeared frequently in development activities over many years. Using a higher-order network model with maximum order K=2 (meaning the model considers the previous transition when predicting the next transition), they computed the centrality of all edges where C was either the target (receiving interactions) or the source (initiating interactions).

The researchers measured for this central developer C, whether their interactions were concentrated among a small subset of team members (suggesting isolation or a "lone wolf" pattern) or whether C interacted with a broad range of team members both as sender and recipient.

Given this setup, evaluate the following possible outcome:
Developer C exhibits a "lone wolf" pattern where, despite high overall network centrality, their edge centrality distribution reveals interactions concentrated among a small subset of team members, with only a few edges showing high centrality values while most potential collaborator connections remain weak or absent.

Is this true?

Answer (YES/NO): NO